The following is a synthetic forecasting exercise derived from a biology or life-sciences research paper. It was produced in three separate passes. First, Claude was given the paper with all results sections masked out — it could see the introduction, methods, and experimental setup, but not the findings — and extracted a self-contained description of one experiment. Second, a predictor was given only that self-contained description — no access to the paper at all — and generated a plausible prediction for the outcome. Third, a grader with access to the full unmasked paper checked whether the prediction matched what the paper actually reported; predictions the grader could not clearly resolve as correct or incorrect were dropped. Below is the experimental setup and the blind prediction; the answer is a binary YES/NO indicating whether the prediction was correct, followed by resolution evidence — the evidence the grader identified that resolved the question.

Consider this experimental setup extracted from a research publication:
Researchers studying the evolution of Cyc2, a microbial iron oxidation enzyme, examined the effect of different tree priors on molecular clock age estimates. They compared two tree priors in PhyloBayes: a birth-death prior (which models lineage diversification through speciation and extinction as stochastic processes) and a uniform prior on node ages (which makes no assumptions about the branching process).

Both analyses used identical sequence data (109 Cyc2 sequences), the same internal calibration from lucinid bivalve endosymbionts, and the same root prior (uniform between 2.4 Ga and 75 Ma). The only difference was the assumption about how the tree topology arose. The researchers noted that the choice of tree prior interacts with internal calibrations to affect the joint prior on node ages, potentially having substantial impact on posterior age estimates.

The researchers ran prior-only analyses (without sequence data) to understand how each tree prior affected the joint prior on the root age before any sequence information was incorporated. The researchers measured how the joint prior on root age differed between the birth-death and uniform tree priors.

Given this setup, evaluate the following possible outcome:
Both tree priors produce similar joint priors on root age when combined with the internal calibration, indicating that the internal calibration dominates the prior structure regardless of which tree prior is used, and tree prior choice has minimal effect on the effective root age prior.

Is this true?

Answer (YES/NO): NO